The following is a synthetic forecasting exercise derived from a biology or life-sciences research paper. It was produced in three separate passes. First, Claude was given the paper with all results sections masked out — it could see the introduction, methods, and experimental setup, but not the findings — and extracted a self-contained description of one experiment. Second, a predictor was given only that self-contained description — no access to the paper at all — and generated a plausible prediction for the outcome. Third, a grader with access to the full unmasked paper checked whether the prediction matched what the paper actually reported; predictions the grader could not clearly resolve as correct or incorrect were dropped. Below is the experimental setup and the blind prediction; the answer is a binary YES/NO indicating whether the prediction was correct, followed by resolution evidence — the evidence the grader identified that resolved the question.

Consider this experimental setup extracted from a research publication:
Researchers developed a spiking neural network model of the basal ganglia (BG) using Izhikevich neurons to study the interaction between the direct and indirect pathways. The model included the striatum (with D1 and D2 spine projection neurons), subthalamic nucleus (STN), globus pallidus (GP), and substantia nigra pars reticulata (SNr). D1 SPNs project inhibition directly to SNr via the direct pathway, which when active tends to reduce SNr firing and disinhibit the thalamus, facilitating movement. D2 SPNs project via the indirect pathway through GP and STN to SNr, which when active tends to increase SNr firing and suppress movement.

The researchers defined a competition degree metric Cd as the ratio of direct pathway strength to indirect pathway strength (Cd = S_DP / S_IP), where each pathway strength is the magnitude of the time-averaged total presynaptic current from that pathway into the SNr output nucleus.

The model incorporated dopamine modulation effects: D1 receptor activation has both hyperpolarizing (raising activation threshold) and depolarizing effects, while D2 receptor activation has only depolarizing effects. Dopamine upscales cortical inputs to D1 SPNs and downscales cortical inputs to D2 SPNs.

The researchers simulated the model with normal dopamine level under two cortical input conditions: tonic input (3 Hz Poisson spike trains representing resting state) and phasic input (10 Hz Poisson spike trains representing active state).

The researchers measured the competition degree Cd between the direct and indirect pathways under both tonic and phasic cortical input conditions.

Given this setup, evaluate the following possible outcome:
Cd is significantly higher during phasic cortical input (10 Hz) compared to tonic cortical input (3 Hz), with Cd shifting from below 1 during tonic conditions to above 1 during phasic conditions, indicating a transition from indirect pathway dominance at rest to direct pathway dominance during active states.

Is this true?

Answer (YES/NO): NO